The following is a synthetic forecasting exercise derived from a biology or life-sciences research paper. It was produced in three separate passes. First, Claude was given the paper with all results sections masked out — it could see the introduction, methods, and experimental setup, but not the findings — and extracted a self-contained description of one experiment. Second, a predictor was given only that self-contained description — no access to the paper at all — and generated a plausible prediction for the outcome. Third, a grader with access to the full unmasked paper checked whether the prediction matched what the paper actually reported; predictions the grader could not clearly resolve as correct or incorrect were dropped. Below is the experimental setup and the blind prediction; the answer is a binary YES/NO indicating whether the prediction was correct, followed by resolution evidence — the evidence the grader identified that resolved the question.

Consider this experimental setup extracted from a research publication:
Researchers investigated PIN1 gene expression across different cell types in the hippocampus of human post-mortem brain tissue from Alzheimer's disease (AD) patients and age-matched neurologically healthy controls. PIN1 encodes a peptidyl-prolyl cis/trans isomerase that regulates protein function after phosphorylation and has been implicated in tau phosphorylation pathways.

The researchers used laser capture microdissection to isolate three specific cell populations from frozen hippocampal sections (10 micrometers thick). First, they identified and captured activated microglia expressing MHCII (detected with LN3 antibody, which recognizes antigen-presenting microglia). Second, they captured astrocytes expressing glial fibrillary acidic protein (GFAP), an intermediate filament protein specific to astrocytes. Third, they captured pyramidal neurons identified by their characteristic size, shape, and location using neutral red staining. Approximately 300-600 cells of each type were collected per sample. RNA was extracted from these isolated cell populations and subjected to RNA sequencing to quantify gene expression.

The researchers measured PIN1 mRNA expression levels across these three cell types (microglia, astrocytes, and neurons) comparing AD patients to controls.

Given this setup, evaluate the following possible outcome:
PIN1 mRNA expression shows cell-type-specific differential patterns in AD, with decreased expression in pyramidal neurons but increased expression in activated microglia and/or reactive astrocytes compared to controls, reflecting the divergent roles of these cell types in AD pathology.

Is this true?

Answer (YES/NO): NO